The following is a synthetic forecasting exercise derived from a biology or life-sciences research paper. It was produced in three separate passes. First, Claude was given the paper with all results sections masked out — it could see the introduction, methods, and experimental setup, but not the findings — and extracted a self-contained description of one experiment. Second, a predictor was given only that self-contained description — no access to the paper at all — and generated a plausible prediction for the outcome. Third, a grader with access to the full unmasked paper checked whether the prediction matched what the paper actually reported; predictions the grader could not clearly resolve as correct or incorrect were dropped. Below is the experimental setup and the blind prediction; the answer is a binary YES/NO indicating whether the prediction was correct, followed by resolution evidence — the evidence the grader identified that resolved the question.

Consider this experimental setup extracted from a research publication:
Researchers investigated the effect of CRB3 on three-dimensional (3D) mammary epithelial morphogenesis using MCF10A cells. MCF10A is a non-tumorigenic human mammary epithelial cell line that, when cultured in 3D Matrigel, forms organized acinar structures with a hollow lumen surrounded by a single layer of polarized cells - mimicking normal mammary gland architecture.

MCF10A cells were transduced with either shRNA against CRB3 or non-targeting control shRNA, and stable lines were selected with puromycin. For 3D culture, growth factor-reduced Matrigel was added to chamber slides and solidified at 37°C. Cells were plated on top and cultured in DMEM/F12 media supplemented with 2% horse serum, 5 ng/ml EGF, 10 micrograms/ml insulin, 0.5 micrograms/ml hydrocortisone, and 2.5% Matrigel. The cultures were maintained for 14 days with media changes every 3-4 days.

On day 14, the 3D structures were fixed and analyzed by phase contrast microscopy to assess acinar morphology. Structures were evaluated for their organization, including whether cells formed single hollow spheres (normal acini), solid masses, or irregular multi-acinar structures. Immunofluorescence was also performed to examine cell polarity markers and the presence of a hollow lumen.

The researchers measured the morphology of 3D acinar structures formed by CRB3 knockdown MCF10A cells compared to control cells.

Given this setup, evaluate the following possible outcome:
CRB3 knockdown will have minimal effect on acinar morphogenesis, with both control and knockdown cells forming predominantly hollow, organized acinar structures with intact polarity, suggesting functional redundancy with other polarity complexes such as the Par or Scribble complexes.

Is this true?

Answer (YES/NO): NO